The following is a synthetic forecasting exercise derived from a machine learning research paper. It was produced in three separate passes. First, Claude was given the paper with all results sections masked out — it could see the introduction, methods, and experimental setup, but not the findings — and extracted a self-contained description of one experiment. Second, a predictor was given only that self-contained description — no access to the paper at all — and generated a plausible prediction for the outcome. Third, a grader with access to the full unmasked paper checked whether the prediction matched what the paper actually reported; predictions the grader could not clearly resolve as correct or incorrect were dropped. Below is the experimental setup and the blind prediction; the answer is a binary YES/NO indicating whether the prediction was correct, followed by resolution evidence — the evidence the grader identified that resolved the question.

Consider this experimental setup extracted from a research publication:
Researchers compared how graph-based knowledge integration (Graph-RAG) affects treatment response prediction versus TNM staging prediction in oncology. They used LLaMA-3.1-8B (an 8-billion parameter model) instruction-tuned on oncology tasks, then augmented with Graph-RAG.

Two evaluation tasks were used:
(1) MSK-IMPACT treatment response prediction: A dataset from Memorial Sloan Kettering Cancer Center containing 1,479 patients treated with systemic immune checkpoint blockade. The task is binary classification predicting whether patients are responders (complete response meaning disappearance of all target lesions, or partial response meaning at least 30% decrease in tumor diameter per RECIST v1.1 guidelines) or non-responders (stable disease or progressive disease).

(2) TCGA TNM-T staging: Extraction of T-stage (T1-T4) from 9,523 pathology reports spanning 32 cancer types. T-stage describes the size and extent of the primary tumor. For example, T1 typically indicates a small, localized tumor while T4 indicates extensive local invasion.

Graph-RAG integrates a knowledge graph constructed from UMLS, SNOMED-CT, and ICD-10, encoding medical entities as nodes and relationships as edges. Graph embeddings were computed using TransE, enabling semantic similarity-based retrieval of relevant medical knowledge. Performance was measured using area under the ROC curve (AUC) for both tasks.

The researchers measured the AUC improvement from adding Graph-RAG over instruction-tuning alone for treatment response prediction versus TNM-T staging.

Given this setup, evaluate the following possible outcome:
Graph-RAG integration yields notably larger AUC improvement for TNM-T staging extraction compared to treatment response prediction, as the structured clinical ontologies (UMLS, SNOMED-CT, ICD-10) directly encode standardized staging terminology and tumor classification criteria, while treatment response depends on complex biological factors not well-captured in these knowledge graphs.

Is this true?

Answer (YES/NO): NO